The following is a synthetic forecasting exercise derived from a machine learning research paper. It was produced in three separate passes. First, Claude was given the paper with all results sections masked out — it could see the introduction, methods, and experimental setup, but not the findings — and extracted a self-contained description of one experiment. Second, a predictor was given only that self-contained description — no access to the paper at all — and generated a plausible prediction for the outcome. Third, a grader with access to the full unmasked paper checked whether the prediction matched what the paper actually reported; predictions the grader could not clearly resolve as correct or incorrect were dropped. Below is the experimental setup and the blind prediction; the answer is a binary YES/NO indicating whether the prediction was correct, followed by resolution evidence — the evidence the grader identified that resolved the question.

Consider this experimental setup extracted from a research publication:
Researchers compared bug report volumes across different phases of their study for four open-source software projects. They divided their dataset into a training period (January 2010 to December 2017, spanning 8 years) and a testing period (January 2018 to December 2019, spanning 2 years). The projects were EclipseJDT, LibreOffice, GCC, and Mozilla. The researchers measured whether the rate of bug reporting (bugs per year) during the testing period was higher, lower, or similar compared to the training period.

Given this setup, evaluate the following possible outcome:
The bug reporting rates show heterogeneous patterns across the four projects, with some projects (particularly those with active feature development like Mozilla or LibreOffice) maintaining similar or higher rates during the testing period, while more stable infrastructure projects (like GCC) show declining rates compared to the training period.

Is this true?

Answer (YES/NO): NO